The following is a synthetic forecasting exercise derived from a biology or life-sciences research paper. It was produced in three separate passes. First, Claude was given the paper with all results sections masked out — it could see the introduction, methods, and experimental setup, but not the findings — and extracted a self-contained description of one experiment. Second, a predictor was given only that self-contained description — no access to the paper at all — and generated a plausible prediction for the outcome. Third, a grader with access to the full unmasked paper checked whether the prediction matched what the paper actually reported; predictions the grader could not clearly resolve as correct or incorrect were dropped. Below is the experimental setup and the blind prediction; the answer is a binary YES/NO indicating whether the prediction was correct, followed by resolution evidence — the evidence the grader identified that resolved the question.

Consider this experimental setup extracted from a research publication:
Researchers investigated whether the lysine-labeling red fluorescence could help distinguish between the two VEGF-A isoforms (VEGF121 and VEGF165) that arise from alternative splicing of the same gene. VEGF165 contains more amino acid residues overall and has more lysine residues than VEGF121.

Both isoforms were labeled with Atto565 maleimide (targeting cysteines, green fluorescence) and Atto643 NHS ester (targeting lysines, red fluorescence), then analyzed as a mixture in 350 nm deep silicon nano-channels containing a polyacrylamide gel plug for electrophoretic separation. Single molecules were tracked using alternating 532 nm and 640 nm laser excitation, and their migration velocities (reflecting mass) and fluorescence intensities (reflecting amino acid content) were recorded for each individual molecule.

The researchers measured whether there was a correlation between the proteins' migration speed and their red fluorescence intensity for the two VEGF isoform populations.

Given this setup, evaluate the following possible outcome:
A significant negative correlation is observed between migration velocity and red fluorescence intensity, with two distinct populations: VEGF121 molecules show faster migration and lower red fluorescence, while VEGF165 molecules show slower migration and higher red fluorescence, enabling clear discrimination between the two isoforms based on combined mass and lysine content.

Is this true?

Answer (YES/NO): YES